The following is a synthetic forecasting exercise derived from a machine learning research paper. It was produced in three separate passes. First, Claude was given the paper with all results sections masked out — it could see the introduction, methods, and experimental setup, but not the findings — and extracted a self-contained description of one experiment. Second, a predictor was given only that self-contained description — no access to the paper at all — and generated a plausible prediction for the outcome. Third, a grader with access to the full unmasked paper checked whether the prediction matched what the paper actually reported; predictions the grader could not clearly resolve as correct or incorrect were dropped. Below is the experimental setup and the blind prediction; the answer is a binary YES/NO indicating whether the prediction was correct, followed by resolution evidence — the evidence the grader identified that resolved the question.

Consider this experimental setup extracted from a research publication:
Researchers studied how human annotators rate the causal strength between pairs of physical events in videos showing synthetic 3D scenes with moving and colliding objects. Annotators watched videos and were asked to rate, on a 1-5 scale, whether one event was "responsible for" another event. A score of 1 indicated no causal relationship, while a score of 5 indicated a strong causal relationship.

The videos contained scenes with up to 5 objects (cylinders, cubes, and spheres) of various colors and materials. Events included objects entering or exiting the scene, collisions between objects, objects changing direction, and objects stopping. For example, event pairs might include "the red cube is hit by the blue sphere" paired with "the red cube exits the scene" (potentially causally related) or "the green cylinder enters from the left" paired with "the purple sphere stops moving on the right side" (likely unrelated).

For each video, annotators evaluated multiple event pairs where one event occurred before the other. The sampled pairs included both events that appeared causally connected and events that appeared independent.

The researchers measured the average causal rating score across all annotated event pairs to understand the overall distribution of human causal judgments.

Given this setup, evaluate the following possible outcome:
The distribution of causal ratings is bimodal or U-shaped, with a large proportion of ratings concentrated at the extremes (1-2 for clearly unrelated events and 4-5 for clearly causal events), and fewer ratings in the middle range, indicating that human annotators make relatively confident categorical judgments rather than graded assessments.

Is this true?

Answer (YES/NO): NO